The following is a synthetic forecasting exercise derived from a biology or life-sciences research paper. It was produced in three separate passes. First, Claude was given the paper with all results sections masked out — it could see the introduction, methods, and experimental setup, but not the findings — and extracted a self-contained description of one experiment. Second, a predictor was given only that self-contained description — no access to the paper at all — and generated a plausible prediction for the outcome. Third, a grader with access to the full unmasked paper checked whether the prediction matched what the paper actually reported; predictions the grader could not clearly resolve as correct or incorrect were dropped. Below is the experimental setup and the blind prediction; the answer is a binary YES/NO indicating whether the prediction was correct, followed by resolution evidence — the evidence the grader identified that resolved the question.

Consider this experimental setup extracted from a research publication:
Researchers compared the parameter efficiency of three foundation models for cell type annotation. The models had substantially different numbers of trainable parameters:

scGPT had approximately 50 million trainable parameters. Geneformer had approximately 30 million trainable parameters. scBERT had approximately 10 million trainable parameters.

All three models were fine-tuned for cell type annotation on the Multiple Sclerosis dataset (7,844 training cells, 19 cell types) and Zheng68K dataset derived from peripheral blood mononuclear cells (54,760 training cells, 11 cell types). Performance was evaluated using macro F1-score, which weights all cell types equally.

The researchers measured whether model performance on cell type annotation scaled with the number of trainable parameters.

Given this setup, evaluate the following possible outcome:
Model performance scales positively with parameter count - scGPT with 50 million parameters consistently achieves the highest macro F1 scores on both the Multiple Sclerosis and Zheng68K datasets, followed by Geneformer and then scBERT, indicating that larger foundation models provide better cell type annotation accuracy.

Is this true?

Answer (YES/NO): NO